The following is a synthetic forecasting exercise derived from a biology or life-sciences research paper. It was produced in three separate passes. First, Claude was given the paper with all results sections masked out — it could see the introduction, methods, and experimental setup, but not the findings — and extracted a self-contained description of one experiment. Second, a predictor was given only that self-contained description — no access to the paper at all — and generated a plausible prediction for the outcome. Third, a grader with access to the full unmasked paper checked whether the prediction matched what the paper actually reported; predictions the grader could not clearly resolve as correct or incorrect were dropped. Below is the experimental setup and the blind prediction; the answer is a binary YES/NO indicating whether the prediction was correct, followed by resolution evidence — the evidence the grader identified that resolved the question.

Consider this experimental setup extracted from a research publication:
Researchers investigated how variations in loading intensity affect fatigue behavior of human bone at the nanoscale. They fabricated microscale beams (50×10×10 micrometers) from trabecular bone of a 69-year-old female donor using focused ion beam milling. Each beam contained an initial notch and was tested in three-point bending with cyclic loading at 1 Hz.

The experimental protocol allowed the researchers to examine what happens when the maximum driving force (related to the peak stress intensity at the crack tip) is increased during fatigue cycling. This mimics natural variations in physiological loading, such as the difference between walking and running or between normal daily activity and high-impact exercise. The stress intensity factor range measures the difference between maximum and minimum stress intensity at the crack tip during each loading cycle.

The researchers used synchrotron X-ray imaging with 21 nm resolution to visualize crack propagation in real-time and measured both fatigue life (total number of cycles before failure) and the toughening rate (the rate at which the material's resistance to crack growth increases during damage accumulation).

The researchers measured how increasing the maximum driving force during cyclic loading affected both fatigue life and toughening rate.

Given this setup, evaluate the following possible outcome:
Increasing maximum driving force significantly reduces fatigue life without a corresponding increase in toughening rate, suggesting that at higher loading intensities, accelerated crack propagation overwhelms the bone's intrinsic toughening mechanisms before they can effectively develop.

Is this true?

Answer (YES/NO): NO